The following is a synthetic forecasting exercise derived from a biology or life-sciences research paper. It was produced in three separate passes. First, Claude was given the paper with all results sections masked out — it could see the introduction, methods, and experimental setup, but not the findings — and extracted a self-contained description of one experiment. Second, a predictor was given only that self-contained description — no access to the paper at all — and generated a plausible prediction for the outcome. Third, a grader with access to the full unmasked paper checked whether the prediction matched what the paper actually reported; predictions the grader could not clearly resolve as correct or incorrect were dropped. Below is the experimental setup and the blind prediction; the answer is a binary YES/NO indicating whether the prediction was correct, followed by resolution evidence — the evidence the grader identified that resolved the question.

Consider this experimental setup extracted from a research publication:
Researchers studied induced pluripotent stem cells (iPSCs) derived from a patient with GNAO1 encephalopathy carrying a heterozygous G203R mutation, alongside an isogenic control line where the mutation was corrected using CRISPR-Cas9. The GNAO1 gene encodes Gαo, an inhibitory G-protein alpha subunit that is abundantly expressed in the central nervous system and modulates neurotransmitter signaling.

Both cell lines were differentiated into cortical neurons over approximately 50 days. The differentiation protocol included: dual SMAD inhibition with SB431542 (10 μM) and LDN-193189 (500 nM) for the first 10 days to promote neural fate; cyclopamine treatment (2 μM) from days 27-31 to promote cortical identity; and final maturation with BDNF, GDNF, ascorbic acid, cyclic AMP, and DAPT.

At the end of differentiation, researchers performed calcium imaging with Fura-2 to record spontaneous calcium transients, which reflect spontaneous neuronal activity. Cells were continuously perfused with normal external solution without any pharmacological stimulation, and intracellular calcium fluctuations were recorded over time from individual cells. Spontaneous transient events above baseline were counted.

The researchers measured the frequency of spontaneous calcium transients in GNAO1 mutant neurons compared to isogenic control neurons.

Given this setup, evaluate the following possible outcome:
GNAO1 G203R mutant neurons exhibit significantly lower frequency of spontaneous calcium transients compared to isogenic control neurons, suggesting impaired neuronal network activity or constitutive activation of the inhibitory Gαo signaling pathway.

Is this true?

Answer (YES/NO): YES